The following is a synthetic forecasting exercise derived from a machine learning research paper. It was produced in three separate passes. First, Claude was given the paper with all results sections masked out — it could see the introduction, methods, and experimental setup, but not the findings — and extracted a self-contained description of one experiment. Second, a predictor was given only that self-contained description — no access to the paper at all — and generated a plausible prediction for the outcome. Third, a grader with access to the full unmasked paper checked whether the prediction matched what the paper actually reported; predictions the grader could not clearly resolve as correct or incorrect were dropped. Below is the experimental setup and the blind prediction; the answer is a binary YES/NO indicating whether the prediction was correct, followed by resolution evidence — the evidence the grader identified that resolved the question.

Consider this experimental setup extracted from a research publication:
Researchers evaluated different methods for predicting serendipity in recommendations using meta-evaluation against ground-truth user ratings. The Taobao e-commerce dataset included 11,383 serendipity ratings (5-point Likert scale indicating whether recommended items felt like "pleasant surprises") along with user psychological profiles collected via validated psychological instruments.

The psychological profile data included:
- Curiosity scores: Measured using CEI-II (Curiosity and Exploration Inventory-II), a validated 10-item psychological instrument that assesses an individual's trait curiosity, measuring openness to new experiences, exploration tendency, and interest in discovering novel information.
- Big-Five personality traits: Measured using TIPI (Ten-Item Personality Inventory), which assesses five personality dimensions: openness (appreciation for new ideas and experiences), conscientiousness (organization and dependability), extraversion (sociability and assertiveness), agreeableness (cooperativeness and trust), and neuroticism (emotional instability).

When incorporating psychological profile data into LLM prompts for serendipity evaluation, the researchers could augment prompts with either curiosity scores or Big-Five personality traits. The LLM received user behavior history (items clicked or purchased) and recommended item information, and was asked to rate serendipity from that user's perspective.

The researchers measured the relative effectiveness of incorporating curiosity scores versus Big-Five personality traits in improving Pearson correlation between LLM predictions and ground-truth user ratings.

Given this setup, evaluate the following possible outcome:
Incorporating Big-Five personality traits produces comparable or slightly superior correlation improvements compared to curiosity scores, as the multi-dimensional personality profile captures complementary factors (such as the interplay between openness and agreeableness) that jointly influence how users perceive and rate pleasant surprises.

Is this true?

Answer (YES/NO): NO